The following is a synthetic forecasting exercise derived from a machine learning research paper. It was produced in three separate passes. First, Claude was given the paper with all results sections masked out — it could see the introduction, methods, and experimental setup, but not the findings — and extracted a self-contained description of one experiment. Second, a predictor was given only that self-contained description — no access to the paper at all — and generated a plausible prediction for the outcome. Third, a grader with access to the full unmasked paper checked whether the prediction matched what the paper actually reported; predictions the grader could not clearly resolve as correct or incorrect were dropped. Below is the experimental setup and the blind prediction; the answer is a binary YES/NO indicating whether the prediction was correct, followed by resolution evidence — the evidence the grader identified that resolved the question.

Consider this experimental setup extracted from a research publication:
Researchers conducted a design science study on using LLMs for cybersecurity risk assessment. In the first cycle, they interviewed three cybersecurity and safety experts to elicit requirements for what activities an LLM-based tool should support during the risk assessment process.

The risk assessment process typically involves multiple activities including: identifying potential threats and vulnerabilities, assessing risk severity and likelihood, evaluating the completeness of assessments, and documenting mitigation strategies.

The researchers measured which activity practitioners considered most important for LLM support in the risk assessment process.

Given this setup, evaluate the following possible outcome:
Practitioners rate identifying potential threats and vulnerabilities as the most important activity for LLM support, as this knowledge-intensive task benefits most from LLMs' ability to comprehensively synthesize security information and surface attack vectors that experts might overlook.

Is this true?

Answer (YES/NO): YES